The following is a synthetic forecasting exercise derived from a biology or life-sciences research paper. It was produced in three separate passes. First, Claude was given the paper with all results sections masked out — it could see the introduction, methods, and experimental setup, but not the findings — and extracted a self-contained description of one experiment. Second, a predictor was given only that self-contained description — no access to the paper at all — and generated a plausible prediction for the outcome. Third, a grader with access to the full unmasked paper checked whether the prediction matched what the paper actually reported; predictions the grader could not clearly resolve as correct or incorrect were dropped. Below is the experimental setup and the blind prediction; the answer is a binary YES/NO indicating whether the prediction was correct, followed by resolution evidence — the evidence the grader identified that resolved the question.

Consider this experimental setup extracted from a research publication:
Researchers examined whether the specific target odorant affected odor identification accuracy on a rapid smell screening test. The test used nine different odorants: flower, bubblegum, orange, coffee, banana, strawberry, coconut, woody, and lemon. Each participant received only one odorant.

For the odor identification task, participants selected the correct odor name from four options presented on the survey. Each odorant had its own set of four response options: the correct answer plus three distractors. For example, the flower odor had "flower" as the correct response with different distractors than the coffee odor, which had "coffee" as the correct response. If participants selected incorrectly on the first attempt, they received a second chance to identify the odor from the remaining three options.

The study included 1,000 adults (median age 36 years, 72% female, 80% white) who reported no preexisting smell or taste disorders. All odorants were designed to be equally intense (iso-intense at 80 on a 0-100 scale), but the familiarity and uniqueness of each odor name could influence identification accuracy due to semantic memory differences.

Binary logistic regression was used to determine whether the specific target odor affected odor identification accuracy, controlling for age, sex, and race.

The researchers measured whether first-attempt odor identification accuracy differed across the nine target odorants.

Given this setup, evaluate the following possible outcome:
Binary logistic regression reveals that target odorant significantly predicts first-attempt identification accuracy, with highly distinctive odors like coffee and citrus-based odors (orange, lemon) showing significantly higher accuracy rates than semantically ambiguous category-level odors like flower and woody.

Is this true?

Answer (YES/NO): NO